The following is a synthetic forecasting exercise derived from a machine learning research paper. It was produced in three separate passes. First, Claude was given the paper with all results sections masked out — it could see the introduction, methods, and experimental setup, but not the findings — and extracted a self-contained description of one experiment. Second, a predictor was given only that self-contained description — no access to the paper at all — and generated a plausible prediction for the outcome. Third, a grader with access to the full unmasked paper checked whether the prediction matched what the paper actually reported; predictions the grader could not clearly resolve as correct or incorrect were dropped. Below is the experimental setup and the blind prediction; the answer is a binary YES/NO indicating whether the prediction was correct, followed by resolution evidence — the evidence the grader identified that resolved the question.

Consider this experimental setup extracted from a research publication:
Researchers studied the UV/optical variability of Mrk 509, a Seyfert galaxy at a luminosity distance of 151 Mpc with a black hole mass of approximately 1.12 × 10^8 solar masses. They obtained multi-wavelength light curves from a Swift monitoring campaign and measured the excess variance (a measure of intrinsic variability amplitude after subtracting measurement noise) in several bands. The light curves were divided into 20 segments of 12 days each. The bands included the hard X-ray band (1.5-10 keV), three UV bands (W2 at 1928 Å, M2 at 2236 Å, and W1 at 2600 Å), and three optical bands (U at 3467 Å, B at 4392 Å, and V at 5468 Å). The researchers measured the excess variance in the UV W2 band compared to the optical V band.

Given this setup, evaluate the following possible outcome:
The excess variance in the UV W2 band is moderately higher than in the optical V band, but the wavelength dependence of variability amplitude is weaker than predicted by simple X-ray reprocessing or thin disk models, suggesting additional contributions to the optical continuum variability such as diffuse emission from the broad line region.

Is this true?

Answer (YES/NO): NO